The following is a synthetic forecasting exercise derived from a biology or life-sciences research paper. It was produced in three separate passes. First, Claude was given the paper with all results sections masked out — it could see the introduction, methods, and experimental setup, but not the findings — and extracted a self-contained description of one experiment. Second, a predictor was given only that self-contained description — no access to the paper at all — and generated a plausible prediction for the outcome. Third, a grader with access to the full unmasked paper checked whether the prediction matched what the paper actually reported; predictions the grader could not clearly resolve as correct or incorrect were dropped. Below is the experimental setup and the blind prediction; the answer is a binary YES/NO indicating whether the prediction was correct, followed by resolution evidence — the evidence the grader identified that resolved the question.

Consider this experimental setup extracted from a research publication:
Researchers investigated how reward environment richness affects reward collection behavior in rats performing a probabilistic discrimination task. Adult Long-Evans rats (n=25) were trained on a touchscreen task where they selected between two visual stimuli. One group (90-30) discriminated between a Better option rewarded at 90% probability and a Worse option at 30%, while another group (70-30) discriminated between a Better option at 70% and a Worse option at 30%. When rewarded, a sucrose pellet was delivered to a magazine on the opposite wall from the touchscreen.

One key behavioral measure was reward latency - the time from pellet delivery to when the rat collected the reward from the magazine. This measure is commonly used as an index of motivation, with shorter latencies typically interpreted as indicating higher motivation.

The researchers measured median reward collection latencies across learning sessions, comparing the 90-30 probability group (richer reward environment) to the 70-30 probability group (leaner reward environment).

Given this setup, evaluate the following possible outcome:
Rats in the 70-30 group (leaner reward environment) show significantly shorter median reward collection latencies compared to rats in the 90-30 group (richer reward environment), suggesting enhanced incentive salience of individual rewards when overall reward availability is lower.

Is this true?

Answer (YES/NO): YES